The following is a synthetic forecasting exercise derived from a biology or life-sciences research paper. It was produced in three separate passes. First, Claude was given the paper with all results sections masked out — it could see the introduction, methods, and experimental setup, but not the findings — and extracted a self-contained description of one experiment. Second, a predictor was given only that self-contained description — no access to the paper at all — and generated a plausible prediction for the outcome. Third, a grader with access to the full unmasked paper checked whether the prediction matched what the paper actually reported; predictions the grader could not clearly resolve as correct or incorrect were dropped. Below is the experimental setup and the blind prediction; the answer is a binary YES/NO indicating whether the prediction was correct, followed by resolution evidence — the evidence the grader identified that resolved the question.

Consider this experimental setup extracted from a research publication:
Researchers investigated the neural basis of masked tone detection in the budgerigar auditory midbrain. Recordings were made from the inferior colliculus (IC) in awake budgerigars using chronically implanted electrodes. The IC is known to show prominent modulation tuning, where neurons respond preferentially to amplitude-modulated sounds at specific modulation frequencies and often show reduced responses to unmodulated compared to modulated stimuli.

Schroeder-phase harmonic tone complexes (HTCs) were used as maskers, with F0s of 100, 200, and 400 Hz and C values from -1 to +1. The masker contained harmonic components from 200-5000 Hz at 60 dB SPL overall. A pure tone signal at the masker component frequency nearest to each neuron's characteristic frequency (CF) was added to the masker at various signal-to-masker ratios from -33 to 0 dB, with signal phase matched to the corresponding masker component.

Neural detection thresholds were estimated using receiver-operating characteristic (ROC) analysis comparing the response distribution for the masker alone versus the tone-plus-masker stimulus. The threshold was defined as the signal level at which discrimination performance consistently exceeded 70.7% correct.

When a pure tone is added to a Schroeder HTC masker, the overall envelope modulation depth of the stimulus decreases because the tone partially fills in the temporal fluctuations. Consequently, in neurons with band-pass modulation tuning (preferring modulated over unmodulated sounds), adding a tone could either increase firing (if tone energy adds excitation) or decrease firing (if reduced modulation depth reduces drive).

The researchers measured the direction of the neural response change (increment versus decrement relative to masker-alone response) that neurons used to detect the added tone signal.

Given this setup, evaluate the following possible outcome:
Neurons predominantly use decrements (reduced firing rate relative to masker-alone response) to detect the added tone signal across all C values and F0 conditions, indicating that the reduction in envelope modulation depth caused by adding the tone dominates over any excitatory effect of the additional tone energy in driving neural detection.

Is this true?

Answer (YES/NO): YES